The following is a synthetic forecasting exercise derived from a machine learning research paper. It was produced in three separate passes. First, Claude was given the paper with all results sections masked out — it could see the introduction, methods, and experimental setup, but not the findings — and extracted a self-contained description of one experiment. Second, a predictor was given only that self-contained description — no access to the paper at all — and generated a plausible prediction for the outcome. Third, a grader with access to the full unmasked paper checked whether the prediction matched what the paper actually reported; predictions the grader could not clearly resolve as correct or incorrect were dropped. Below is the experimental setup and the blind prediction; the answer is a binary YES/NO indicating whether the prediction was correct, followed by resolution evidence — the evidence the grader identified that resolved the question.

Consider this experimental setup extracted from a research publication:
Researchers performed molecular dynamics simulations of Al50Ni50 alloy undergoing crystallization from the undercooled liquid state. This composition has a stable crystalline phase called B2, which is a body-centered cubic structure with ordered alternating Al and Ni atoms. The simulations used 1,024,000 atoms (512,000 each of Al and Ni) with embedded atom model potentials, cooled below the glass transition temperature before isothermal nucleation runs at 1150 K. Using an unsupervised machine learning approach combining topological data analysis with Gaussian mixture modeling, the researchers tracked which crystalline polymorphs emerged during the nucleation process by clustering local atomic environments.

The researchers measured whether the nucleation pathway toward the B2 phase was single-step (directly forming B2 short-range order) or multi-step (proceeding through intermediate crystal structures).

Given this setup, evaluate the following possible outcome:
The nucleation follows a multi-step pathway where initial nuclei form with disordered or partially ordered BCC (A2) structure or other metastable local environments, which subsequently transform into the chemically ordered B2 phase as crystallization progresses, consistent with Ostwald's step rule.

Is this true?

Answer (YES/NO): NO